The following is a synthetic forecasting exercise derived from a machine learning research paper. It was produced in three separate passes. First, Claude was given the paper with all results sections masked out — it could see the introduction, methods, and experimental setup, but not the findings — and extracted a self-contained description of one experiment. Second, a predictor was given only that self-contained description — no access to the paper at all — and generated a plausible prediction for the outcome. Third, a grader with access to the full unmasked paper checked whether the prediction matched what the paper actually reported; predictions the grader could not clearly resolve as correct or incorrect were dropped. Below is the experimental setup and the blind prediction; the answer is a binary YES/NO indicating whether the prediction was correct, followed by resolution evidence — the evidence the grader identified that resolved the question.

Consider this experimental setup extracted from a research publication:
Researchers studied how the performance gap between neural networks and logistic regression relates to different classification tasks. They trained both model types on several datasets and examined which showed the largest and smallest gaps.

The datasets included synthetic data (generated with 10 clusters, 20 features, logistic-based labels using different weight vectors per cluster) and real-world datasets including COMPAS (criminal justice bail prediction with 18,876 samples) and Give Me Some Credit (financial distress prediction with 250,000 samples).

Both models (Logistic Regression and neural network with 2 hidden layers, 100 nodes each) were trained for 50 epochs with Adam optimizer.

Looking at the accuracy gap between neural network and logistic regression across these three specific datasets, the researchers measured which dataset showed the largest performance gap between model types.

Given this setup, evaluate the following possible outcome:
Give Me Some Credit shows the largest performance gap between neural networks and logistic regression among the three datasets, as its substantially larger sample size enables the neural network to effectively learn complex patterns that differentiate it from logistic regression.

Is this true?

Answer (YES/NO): NO